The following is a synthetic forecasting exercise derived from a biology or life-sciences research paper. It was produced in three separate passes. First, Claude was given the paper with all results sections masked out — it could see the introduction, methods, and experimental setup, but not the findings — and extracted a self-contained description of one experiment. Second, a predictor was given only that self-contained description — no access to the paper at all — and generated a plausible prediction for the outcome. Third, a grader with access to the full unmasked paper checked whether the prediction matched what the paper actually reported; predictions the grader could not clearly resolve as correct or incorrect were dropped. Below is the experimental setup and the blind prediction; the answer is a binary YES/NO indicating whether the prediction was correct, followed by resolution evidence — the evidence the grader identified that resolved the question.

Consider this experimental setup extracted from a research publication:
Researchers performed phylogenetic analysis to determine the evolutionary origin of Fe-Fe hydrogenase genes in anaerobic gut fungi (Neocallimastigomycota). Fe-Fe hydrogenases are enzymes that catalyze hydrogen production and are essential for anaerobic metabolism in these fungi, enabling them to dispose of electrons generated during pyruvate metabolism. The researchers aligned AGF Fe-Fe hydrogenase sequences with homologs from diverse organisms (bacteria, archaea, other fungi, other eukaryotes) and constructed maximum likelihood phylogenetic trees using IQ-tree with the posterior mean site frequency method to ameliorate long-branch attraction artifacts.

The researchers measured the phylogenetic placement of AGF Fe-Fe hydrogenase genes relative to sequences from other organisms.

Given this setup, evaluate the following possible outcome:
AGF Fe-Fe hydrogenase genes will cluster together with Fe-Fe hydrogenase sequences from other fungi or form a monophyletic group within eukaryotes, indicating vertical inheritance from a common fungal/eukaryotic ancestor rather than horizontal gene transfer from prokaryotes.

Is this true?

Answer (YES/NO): NO